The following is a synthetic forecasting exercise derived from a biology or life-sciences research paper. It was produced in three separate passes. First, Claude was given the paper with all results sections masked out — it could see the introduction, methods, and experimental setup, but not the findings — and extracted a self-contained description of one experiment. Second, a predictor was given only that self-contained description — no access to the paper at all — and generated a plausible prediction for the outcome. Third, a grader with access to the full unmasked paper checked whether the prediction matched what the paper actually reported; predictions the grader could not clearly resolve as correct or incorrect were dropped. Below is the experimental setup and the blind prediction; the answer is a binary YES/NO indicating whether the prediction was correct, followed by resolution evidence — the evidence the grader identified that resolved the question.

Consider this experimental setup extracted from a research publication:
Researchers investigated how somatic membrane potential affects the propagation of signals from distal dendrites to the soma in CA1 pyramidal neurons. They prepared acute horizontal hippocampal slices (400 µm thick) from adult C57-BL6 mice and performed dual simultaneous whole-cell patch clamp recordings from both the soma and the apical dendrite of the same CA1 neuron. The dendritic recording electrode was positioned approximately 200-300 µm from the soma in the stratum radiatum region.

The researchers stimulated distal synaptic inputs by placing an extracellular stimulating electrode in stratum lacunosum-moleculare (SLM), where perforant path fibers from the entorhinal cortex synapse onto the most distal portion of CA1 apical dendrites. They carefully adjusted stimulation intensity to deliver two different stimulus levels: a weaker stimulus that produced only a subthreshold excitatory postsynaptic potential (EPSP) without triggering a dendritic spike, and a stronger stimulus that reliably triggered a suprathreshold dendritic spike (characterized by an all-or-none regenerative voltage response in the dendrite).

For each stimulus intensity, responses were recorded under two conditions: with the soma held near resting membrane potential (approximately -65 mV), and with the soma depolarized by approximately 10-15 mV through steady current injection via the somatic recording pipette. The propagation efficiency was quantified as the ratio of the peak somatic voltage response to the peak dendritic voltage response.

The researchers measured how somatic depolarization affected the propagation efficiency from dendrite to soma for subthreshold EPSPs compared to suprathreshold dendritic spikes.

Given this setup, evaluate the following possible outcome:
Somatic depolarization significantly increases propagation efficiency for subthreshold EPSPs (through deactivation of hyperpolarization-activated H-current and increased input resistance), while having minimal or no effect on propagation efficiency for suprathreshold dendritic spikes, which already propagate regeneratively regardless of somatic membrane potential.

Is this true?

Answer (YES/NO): NO